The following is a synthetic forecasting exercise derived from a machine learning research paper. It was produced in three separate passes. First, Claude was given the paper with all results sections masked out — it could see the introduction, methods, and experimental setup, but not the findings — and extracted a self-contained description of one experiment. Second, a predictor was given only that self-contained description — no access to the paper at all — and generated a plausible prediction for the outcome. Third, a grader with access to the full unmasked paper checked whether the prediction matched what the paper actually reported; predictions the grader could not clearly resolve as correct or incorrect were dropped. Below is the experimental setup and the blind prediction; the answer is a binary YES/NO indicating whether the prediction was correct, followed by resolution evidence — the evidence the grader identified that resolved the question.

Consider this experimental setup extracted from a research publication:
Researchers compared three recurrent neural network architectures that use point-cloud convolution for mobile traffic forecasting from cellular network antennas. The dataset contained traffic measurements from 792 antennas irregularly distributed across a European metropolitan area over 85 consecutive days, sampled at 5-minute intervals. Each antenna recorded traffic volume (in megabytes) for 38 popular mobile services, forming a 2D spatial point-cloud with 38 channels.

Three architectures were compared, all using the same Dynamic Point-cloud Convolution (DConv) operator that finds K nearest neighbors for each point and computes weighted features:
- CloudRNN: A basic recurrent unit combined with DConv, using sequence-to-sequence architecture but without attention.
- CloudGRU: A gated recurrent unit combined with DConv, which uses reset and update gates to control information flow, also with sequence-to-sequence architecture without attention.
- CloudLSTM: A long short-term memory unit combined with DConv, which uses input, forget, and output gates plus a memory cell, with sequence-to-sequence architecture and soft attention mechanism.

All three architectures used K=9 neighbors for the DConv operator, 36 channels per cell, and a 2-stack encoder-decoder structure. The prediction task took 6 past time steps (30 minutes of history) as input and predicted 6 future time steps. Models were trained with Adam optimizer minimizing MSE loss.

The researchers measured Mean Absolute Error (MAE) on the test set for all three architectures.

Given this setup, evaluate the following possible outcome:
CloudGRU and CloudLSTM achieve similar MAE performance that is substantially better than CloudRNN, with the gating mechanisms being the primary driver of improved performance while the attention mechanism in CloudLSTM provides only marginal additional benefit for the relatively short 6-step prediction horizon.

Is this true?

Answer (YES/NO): YES